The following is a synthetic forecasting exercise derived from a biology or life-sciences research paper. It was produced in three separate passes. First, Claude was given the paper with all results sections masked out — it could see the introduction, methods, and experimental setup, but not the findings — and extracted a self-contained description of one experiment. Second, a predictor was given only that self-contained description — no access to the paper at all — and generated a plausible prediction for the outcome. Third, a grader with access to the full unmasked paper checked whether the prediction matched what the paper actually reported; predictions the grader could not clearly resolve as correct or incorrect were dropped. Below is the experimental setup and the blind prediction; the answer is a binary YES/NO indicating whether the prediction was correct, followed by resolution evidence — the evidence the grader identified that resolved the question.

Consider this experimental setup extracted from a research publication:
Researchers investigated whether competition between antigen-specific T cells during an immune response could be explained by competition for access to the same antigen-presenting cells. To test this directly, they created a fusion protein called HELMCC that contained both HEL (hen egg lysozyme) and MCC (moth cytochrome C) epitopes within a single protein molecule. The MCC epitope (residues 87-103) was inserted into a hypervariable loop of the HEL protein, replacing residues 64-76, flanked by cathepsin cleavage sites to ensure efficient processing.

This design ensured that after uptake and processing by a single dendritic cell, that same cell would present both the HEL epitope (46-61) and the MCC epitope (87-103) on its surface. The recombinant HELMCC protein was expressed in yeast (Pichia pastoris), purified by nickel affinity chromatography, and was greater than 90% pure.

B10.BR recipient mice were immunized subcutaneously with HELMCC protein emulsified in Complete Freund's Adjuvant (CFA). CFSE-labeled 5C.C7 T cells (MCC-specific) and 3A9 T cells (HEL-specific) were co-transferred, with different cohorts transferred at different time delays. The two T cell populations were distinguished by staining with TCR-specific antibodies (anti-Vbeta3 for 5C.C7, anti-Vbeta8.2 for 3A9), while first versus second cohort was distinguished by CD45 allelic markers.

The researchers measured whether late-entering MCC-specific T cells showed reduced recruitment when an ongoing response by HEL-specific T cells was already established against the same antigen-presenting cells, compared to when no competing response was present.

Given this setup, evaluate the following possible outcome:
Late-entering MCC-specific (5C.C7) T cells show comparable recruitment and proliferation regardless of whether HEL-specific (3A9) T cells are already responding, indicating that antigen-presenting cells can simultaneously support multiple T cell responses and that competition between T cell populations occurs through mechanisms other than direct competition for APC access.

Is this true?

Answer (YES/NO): YES